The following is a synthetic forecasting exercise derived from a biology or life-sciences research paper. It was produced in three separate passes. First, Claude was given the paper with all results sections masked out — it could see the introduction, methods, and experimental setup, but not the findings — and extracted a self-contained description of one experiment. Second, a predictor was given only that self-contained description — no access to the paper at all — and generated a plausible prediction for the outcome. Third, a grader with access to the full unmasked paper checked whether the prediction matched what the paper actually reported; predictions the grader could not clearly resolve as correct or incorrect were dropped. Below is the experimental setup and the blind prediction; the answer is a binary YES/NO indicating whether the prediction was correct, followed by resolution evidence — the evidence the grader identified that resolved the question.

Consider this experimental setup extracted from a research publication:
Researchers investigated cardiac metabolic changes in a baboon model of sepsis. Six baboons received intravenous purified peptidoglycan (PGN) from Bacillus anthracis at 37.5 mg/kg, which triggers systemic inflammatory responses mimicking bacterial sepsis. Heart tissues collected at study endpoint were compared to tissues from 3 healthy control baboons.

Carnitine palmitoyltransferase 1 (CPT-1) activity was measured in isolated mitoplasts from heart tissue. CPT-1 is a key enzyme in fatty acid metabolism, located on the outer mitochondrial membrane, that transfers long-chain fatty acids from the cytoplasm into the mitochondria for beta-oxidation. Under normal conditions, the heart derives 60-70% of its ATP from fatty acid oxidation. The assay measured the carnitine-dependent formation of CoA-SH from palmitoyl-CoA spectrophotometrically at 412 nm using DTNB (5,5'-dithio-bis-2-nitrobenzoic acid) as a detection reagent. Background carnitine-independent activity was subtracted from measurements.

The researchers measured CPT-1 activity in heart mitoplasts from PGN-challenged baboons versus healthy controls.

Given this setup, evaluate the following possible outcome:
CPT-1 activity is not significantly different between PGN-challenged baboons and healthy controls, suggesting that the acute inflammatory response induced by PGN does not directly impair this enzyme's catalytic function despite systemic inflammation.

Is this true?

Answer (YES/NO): NO